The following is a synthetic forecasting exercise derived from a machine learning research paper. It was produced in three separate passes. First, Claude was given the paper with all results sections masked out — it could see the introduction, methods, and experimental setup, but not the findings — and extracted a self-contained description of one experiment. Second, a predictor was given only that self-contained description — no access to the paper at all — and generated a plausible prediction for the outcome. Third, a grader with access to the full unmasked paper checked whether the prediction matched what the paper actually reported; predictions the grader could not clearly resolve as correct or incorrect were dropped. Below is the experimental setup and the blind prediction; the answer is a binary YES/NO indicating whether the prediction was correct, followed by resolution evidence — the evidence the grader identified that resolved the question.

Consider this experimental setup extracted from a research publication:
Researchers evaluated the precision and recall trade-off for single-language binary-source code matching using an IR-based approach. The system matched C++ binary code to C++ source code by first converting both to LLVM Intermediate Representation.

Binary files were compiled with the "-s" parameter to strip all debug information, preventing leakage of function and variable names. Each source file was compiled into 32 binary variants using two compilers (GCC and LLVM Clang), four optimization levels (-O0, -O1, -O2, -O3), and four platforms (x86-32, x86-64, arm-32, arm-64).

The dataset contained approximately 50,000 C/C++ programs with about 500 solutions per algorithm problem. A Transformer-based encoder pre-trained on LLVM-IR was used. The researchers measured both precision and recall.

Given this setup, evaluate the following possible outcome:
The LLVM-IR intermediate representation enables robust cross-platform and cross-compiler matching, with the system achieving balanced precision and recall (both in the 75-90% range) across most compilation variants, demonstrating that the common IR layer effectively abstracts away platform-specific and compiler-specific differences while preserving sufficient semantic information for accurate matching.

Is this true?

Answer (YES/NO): YES